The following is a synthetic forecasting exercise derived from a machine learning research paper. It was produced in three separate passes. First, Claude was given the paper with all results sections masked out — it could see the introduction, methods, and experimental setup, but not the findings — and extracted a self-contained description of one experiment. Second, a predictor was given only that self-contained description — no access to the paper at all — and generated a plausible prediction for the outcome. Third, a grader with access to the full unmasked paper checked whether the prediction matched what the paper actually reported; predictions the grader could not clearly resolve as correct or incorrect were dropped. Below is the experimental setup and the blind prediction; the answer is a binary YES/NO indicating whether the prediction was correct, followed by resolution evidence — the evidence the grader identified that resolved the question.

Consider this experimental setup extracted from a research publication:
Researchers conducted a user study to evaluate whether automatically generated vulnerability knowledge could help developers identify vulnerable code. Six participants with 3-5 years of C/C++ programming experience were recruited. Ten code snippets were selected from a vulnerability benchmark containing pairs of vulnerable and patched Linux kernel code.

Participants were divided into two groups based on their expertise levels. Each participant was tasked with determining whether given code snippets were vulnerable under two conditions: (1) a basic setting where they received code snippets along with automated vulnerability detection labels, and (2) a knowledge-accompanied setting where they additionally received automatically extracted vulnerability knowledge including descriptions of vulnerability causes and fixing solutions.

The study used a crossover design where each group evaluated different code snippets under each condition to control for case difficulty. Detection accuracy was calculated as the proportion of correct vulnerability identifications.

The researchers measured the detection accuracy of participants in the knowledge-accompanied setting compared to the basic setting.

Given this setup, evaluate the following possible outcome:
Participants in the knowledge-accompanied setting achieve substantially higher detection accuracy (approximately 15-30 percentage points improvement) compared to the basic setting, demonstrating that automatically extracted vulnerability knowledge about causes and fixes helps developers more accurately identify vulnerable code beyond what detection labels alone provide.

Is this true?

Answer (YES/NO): YES